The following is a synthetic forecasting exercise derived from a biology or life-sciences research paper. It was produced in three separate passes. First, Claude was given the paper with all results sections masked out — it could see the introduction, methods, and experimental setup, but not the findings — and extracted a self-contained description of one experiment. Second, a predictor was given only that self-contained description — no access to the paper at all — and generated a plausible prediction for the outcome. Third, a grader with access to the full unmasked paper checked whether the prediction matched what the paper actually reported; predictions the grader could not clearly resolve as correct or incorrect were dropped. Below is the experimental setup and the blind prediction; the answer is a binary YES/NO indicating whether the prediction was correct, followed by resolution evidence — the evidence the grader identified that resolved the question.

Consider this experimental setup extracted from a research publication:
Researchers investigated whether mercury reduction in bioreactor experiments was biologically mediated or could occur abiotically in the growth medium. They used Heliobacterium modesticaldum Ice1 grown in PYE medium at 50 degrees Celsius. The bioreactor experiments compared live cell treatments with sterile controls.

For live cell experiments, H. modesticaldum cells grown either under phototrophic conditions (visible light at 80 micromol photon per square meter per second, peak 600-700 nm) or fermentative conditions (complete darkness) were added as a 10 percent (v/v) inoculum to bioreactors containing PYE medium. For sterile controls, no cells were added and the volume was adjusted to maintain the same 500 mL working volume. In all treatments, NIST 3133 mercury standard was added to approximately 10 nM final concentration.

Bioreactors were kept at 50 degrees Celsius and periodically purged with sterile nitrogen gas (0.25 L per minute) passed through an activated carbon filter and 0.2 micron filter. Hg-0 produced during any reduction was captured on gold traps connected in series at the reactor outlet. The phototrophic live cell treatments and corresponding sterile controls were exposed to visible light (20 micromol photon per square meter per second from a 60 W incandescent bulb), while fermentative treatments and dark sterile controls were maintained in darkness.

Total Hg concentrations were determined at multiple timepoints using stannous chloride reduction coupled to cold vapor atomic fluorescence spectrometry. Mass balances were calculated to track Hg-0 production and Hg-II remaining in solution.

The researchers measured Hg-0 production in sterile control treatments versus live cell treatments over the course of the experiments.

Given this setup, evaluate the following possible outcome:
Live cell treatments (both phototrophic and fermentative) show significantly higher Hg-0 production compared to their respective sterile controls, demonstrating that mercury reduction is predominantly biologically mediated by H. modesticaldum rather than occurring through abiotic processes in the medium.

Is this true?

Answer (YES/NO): YES